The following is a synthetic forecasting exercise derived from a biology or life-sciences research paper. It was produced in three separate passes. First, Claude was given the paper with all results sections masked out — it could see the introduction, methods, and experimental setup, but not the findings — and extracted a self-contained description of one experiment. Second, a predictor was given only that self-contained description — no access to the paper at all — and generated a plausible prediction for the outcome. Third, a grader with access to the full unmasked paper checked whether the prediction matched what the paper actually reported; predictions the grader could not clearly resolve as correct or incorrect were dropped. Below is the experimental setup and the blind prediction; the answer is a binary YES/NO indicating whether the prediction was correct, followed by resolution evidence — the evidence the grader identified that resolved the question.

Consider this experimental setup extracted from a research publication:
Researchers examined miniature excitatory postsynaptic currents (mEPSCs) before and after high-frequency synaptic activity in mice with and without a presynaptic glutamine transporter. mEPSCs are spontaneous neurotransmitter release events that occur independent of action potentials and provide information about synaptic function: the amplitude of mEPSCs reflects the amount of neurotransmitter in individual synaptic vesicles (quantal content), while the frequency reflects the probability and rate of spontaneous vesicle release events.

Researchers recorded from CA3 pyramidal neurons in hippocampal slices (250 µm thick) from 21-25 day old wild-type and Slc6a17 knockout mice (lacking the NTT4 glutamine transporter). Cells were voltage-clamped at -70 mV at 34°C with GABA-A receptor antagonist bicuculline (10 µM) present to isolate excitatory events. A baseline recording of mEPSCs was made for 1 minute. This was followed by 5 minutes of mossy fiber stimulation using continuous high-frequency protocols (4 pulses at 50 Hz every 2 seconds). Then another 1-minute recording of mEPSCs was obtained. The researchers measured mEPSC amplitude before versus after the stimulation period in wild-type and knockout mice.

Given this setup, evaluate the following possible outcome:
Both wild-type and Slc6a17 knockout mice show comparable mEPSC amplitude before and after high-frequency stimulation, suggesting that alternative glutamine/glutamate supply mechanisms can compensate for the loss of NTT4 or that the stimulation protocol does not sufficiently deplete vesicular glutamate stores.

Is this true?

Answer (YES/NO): NO